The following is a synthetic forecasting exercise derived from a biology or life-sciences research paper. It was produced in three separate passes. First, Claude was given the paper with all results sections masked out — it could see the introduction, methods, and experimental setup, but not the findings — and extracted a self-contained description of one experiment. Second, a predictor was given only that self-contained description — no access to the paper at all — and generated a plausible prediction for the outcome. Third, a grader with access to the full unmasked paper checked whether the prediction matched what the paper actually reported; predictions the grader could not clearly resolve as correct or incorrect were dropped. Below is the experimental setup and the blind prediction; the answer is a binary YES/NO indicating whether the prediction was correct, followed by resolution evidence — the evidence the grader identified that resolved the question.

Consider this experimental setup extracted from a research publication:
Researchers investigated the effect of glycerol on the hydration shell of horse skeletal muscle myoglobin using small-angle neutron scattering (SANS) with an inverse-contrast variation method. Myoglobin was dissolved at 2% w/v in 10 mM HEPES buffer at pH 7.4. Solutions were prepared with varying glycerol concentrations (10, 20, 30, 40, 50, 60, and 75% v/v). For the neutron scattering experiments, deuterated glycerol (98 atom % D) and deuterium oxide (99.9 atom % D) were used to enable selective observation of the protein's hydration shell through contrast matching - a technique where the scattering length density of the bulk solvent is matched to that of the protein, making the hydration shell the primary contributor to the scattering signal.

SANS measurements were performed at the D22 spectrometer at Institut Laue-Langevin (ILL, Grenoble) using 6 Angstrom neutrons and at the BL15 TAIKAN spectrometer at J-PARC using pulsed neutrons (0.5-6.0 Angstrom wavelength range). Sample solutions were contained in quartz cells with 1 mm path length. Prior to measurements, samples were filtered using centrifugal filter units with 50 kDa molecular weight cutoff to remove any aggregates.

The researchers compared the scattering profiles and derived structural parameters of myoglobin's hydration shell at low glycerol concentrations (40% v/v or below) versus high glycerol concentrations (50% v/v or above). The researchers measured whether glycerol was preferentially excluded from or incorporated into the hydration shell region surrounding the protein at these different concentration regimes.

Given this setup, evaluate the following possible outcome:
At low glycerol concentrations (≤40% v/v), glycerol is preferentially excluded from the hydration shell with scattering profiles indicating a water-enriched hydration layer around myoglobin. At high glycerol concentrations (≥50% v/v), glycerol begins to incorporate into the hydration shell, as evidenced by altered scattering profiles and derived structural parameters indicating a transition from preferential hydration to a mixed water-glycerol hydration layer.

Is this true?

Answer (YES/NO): YES